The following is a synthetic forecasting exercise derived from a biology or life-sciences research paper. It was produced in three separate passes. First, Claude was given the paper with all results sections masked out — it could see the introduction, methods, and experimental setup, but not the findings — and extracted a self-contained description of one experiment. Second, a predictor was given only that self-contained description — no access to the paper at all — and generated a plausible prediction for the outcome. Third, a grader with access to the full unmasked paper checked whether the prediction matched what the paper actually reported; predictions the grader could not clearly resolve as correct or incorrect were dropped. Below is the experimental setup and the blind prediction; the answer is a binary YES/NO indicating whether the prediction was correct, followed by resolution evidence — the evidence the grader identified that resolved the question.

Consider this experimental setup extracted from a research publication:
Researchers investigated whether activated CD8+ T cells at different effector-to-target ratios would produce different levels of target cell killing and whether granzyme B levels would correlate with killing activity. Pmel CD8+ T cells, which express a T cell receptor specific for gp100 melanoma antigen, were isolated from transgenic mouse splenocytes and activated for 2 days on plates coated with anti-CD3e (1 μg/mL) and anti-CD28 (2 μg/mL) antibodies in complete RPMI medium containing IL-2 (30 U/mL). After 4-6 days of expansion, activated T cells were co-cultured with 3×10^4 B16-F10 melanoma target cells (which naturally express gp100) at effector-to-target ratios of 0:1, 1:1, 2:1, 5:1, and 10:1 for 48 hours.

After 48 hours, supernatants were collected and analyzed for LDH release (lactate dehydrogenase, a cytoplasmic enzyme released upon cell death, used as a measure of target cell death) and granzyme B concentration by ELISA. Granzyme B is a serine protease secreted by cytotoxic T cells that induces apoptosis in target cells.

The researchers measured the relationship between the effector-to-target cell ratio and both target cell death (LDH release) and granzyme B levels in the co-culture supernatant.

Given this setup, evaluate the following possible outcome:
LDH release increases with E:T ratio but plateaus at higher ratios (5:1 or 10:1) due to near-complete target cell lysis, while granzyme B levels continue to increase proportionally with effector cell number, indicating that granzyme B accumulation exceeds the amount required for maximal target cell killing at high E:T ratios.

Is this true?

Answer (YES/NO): NO